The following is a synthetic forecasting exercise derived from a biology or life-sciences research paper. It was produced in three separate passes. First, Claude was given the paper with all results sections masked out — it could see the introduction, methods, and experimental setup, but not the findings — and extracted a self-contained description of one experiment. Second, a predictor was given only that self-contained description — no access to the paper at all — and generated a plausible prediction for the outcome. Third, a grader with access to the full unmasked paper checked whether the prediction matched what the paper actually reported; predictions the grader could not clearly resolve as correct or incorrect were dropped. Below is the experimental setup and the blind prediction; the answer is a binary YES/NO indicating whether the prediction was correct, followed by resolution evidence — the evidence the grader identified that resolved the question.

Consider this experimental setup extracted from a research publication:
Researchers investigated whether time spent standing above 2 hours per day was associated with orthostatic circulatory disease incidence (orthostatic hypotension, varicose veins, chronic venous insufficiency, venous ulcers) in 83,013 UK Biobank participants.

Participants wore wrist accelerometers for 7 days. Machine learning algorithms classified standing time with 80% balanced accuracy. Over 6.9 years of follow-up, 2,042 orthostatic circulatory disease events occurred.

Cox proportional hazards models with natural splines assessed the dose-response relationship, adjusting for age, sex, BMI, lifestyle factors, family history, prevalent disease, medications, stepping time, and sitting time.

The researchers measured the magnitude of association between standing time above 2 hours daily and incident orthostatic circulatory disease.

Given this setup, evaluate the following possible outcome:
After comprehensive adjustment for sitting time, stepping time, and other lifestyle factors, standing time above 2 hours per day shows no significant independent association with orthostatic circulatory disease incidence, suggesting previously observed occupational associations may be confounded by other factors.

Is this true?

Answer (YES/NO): NO